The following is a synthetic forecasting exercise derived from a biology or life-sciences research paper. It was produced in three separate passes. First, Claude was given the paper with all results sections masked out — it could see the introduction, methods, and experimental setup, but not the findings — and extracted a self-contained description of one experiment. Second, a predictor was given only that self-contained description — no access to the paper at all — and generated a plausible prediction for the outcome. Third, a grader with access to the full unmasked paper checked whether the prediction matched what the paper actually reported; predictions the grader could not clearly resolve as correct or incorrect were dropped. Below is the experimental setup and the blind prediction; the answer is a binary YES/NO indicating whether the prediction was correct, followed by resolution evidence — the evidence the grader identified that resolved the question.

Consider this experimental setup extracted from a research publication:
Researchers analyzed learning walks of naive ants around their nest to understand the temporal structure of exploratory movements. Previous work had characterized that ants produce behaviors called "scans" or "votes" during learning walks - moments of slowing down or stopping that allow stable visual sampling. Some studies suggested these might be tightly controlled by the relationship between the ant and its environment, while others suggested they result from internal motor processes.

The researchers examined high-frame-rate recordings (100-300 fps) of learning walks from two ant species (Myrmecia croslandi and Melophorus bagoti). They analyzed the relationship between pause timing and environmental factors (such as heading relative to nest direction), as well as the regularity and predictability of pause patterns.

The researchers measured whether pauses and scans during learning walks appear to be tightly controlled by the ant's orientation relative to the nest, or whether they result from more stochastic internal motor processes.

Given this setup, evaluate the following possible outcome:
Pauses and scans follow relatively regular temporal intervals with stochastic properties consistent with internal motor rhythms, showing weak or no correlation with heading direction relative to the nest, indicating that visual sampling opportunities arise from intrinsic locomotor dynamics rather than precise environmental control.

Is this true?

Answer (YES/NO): YES